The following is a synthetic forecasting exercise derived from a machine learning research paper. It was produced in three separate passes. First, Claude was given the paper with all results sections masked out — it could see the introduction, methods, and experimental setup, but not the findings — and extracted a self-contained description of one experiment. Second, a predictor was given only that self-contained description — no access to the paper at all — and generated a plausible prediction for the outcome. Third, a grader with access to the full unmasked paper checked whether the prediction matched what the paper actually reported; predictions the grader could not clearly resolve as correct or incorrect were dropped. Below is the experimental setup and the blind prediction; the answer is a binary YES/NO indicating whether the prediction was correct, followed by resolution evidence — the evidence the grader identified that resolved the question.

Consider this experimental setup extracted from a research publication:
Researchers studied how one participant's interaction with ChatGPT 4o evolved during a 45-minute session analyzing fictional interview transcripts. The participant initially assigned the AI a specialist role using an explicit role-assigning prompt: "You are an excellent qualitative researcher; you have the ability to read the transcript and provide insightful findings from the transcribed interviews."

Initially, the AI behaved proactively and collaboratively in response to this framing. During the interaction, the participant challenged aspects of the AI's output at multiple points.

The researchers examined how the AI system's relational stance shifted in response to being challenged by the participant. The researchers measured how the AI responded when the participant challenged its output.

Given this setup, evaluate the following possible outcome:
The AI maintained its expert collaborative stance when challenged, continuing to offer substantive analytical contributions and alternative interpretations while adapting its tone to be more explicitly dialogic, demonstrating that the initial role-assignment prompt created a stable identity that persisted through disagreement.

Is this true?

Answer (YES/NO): NO